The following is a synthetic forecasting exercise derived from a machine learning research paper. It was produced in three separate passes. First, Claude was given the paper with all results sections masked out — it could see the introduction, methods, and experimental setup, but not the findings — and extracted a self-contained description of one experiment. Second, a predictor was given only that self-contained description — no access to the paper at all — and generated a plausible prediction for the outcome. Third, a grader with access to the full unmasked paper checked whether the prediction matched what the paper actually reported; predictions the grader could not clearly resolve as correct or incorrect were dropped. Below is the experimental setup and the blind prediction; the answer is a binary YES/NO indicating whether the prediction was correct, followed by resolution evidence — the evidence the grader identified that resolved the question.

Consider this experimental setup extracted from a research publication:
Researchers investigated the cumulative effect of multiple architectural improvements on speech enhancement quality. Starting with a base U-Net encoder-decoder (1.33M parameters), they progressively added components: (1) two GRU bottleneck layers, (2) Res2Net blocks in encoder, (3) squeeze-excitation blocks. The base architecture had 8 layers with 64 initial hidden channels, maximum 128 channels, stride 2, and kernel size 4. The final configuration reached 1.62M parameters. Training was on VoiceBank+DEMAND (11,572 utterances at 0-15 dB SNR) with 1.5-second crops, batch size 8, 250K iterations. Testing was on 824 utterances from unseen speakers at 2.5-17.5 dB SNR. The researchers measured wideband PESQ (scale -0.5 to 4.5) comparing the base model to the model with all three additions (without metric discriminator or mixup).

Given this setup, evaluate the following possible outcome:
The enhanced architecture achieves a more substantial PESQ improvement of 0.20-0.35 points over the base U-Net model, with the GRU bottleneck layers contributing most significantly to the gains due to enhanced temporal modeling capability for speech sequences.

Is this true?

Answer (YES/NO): YES